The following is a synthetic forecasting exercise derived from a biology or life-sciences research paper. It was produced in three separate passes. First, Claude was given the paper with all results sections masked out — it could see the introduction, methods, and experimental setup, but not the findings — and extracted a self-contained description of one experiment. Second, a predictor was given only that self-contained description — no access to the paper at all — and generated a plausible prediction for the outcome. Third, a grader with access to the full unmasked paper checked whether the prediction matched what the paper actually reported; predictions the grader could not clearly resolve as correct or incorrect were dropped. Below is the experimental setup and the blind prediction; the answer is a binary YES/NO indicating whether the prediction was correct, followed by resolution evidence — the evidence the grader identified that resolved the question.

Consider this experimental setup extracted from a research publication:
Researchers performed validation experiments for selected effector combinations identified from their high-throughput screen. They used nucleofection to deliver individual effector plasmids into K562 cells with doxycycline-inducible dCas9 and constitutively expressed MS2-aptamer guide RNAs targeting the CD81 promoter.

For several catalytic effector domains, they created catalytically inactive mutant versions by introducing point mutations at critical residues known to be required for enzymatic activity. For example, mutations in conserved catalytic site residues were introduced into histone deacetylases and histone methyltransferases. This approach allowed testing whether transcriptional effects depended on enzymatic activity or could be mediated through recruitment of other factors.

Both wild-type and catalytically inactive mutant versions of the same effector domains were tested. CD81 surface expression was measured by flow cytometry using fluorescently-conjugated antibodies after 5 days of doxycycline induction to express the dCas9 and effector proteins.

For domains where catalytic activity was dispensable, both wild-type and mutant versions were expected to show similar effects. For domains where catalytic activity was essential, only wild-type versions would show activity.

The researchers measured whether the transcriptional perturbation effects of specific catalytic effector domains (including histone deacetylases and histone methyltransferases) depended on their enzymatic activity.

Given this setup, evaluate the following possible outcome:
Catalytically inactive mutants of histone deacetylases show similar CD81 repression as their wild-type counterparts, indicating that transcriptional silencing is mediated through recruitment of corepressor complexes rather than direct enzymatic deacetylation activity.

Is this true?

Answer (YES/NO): NO